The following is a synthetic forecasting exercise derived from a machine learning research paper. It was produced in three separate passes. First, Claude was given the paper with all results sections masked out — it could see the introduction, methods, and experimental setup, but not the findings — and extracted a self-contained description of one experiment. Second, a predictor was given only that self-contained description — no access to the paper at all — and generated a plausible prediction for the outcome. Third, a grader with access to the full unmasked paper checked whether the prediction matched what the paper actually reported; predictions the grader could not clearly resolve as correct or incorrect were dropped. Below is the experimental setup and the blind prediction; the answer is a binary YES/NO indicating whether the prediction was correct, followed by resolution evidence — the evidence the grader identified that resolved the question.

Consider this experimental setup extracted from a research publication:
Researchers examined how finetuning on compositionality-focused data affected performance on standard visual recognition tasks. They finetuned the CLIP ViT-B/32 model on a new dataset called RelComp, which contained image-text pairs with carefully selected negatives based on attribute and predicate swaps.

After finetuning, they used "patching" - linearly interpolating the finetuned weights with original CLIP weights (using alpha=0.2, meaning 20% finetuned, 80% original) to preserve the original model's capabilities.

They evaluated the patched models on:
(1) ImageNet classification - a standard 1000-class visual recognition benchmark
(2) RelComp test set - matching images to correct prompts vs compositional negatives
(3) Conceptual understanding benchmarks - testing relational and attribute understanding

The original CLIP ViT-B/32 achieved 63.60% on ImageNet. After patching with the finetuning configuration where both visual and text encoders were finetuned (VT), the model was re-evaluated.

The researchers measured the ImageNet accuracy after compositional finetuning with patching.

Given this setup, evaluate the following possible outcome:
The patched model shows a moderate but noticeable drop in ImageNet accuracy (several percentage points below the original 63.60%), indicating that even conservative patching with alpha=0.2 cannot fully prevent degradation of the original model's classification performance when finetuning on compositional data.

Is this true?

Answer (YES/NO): YES